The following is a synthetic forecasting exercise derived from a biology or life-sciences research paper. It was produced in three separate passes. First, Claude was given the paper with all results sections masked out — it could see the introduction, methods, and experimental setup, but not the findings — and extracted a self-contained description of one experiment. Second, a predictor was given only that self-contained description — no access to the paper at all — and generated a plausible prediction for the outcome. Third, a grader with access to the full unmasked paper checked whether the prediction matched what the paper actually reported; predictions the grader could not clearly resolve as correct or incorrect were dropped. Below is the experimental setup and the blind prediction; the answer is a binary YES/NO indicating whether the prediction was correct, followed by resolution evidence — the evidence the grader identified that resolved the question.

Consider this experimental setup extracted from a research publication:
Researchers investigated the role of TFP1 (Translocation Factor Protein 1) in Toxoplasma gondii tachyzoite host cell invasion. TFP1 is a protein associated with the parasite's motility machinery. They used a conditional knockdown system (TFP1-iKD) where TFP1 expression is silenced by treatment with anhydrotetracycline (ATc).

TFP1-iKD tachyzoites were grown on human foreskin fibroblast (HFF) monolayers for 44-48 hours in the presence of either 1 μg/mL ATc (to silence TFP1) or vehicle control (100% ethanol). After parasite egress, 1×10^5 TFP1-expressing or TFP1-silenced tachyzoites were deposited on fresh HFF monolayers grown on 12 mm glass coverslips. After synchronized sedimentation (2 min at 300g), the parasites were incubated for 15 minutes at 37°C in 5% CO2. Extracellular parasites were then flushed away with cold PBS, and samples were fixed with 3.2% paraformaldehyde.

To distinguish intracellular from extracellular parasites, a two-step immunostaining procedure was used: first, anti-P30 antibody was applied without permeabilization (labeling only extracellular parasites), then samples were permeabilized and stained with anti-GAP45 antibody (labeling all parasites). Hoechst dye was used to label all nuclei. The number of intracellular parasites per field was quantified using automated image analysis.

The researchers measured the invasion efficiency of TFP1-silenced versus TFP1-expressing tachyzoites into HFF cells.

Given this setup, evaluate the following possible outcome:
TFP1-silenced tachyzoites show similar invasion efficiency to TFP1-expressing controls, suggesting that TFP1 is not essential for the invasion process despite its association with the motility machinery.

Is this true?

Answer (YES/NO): NO